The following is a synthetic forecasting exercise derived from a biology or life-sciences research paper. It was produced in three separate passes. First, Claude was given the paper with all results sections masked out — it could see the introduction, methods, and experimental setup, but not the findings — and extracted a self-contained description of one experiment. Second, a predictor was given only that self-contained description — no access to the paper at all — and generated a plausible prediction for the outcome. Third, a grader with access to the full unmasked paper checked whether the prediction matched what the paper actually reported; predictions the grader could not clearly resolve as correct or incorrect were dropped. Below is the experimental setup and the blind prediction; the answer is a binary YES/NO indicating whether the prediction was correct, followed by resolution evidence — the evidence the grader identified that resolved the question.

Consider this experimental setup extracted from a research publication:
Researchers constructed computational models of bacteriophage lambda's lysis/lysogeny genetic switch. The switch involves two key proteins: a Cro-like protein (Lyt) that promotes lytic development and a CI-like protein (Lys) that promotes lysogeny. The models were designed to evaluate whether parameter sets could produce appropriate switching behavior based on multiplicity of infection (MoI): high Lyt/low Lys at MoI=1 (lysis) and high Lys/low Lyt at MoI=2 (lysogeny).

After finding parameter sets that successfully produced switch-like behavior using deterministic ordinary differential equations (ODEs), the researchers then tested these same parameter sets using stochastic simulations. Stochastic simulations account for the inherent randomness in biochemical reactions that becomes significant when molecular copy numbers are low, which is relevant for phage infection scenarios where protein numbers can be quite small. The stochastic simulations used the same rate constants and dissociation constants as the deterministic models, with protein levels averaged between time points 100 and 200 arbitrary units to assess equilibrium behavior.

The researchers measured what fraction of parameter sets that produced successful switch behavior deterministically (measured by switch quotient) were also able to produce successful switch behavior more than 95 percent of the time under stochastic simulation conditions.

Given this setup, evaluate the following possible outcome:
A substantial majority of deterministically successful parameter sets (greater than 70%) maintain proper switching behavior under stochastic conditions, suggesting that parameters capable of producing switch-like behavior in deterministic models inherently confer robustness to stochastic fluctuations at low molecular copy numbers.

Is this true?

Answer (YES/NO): NO